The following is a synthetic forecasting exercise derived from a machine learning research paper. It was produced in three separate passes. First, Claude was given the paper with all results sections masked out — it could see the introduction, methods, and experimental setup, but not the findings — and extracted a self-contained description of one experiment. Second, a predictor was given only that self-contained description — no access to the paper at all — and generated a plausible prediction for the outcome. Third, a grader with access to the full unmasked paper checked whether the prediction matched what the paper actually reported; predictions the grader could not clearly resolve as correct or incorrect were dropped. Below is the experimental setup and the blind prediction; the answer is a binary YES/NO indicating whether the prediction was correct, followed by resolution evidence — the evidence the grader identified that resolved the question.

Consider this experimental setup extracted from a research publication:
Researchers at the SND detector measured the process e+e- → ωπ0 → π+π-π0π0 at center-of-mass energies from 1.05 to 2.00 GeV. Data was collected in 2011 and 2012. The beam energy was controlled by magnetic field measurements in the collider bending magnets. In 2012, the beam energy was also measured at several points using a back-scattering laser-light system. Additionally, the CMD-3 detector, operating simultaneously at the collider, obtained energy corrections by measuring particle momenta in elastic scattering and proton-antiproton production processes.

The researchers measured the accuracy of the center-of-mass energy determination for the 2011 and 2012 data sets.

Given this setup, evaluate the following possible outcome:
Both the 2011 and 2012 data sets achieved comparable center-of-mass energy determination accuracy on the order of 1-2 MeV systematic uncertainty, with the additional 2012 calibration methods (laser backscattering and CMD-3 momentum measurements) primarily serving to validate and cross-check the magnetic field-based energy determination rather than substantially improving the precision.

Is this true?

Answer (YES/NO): NO